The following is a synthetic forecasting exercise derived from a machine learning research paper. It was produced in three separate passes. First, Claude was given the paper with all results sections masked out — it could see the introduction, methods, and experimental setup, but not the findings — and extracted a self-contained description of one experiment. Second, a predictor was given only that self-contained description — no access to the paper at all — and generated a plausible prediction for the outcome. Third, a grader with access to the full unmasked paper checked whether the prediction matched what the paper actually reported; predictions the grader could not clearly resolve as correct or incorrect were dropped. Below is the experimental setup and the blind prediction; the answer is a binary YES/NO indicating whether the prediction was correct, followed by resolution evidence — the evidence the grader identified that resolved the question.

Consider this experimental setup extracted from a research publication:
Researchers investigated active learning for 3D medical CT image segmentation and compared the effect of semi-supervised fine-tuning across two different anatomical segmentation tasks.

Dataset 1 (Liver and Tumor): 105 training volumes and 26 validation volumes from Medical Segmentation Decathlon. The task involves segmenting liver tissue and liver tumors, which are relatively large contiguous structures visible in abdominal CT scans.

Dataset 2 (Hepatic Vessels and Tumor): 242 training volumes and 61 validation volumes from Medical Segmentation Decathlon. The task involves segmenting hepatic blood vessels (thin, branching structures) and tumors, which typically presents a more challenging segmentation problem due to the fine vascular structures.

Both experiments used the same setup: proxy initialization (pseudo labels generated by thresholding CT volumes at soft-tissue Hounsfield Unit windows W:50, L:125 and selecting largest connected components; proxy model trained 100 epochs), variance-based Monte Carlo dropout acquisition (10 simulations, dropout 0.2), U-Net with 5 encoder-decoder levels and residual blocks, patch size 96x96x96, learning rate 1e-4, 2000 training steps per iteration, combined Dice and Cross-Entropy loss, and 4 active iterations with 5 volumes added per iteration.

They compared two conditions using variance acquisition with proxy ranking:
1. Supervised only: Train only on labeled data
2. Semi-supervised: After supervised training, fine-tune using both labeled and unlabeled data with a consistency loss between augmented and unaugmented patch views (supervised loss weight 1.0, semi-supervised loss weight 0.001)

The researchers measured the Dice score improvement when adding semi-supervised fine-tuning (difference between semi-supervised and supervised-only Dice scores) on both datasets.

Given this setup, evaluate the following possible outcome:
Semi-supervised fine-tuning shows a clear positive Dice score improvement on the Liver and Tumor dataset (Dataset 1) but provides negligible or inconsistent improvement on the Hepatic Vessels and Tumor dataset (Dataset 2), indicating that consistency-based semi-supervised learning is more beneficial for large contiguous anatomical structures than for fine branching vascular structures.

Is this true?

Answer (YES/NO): NO